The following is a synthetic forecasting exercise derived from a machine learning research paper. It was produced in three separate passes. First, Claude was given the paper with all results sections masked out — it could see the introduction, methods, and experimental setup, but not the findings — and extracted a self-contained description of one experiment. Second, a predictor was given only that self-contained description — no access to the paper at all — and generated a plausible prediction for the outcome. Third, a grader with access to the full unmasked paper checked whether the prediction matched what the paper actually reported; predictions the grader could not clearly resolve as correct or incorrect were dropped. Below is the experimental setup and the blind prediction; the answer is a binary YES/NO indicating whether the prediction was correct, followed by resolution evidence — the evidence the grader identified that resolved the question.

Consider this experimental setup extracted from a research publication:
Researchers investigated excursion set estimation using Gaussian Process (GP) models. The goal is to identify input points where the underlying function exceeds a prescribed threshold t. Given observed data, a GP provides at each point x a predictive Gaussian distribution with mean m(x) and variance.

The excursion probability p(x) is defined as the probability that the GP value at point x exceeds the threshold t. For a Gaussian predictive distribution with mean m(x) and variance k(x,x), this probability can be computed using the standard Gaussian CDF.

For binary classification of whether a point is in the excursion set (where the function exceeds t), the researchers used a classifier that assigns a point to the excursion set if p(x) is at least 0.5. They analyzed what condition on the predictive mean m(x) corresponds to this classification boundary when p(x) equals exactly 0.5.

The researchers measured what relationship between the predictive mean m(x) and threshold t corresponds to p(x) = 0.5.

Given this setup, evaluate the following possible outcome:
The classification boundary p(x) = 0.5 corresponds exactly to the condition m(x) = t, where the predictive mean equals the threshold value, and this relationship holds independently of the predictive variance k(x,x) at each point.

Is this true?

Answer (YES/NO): YES